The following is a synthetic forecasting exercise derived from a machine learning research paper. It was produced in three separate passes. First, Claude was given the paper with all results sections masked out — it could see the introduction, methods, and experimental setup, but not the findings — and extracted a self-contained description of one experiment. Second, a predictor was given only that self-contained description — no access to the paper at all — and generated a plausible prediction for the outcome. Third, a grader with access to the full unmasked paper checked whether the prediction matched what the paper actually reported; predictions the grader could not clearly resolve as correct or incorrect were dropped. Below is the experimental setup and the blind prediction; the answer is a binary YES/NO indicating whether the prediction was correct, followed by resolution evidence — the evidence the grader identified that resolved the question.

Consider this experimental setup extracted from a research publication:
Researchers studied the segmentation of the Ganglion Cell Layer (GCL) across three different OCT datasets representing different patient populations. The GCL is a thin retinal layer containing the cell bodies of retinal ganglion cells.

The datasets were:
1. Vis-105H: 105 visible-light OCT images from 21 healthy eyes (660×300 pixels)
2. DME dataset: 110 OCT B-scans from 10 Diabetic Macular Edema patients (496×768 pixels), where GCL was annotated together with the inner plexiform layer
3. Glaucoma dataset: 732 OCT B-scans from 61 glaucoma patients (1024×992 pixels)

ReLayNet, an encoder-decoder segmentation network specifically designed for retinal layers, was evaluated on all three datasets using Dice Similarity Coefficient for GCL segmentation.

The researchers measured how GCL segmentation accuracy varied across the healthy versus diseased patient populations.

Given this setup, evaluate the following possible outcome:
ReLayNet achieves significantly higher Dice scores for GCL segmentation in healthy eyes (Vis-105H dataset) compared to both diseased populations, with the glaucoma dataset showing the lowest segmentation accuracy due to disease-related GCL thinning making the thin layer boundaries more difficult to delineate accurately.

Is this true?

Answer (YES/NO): NO